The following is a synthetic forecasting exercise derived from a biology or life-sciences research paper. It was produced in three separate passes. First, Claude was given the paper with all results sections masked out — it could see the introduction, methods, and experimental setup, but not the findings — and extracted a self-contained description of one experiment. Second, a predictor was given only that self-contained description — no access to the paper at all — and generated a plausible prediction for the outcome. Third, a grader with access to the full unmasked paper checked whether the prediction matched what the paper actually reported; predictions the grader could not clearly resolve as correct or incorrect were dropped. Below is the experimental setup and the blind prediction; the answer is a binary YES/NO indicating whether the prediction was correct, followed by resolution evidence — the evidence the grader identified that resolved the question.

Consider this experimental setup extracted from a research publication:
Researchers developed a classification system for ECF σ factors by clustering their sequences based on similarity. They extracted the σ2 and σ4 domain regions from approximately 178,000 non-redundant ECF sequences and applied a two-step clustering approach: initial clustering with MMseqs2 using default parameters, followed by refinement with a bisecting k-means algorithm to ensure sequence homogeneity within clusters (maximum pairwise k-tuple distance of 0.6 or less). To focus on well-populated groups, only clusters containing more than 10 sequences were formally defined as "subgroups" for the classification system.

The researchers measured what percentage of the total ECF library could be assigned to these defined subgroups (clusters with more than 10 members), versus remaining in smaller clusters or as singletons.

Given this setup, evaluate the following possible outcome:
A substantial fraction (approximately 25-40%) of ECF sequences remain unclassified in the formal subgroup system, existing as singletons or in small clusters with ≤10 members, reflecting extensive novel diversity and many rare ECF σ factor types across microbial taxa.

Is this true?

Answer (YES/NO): NO